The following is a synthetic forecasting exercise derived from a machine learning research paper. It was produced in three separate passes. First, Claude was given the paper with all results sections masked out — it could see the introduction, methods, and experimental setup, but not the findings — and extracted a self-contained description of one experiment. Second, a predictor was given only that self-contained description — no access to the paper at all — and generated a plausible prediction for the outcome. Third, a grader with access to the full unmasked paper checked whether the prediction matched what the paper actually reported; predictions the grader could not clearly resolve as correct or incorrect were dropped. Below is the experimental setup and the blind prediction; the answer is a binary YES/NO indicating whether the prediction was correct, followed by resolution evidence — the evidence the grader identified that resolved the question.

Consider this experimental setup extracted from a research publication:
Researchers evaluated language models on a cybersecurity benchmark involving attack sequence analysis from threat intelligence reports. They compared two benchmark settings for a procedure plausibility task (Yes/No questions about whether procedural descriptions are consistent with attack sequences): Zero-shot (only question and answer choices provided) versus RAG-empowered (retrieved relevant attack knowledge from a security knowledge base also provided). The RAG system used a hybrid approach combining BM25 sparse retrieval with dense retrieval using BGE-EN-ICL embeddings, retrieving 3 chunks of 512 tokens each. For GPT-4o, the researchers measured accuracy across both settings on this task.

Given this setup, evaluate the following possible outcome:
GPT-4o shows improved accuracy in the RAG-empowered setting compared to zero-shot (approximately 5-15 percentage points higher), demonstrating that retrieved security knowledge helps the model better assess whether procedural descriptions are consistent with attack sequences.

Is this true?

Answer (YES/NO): NO